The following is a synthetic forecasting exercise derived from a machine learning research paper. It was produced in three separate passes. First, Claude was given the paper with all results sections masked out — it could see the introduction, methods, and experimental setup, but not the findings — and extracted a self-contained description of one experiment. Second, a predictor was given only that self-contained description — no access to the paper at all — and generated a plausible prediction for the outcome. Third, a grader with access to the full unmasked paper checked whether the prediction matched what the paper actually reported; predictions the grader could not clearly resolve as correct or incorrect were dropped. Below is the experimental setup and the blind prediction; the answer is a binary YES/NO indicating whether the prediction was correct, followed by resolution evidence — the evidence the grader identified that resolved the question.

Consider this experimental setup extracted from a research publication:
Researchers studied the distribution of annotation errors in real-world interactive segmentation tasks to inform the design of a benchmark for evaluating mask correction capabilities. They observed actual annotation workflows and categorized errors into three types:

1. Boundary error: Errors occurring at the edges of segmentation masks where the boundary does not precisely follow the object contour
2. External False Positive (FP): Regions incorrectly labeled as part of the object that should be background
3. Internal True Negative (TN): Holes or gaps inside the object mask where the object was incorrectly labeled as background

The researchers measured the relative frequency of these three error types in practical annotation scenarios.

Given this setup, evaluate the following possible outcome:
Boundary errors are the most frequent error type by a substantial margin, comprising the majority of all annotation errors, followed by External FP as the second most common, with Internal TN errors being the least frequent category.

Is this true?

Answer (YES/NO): YES